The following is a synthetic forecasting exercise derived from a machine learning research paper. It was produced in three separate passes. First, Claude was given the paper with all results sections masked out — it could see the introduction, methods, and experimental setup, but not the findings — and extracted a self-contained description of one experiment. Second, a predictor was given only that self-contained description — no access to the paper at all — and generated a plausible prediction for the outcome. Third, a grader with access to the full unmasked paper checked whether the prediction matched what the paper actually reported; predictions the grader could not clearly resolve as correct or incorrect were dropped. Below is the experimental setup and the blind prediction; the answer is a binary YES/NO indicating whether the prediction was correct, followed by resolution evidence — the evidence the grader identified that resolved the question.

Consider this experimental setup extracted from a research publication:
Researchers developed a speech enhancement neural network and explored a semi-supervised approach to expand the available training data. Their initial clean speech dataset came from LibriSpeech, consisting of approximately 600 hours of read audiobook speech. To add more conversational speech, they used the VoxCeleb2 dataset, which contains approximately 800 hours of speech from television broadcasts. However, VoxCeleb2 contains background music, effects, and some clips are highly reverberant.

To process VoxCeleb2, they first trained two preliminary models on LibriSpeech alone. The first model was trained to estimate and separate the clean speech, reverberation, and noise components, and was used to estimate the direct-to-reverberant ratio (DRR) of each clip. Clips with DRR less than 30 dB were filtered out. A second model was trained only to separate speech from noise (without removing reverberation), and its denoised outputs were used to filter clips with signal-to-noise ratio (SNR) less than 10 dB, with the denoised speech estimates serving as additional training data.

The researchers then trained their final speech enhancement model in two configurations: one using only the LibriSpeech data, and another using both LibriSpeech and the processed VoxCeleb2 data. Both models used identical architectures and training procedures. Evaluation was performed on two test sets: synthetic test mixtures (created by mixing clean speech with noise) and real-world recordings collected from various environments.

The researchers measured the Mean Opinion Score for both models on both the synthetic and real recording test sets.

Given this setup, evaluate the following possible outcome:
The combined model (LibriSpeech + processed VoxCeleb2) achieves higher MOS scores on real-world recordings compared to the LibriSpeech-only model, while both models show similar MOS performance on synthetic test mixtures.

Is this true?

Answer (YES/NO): YES